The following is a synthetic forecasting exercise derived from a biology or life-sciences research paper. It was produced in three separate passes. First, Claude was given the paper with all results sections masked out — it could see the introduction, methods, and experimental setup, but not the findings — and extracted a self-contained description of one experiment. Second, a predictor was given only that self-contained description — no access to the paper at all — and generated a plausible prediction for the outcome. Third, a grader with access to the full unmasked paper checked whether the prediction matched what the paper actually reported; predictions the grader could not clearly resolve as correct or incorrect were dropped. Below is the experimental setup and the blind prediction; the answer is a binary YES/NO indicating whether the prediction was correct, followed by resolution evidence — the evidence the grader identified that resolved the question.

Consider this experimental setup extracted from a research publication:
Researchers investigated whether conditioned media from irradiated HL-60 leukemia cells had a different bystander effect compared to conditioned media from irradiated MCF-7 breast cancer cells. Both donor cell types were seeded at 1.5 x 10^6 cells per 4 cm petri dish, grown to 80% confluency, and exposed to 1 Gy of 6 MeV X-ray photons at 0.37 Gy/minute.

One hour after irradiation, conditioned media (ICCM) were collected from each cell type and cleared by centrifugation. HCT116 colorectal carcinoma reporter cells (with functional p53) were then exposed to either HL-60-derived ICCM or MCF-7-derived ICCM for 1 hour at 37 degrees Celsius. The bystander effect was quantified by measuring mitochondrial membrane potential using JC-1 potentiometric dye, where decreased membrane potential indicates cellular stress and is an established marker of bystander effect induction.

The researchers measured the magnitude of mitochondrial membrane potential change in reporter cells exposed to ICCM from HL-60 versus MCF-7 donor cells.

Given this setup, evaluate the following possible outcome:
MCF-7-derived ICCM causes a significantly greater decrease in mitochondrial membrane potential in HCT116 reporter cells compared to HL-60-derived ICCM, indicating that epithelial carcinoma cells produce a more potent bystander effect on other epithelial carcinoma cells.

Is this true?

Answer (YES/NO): NO